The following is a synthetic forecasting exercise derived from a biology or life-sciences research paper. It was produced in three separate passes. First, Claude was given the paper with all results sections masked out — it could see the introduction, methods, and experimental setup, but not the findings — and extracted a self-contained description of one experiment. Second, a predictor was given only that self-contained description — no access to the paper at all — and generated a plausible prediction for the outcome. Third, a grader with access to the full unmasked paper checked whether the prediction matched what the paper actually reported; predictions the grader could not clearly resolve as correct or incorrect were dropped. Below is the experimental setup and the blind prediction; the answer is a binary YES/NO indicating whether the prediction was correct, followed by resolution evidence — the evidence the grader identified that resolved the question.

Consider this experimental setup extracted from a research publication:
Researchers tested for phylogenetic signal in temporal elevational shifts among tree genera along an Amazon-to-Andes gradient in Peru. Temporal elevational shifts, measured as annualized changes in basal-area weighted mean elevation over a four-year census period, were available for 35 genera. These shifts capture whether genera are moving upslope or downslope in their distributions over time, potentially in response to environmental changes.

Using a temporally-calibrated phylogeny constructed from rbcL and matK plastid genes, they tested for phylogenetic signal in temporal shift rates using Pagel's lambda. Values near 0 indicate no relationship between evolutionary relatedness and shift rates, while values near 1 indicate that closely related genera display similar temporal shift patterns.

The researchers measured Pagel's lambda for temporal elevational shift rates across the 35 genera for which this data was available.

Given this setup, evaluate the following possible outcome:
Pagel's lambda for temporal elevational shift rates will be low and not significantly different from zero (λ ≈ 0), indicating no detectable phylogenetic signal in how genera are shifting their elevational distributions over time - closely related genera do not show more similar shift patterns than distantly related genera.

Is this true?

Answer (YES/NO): YES